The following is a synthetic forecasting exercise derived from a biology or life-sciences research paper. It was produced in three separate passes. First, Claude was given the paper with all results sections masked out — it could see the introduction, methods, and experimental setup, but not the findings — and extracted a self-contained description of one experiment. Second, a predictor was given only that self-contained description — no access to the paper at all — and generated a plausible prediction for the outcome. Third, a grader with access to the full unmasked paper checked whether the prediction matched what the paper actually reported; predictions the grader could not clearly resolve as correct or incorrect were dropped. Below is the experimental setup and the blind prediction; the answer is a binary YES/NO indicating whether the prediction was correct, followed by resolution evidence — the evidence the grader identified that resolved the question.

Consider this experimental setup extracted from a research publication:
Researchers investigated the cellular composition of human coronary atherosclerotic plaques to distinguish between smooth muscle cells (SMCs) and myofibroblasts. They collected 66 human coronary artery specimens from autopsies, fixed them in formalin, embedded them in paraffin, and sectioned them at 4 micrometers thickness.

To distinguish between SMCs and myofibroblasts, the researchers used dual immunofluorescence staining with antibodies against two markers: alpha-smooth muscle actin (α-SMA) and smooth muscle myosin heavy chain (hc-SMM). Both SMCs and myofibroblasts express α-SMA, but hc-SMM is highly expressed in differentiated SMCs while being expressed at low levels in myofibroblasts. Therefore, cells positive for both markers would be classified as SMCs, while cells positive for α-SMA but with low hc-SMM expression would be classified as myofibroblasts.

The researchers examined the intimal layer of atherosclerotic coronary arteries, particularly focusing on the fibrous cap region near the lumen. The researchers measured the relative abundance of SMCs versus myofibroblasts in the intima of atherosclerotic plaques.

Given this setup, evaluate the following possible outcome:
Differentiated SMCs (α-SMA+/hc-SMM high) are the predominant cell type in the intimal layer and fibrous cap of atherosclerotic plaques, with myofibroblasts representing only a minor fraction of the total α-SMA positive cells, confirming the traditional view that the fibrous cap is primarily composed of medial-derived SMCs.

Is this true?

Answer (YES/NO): NO